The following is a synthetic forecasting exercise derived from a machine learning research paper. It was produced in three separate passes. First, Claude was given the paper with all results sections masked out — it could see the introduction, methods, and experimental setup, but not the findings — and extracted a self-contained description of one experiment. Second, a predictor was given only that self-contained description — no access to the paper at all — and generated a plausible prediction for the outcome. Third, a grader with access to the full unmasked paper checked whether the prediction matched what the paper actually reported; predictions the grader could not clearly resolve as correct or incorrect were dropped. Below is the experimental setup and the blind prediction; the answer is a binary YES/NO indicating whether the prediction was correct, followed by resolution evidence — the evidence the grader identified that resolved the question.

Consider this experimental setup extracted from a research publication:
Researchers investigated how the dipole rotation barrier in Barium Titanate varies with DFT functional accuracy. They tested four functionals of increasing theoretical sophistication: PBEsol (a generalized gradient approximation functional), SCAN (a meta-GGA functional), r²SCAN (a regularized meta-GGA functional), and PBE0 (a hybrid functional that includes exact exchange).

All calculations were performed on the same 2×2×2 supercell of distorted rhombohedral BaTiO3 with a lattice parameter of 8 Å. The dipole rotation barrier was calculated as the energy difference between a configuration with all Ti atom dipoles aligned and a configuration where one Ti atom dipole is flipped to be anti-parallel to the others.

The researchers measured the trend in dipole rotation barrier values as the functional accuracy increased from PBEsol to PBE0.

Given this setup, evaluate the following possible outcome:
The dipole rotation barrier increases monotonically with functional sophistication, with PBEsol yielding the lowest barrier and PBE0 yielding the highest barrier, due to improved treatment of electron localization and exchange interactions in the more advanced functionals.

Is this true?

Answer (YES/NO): YES